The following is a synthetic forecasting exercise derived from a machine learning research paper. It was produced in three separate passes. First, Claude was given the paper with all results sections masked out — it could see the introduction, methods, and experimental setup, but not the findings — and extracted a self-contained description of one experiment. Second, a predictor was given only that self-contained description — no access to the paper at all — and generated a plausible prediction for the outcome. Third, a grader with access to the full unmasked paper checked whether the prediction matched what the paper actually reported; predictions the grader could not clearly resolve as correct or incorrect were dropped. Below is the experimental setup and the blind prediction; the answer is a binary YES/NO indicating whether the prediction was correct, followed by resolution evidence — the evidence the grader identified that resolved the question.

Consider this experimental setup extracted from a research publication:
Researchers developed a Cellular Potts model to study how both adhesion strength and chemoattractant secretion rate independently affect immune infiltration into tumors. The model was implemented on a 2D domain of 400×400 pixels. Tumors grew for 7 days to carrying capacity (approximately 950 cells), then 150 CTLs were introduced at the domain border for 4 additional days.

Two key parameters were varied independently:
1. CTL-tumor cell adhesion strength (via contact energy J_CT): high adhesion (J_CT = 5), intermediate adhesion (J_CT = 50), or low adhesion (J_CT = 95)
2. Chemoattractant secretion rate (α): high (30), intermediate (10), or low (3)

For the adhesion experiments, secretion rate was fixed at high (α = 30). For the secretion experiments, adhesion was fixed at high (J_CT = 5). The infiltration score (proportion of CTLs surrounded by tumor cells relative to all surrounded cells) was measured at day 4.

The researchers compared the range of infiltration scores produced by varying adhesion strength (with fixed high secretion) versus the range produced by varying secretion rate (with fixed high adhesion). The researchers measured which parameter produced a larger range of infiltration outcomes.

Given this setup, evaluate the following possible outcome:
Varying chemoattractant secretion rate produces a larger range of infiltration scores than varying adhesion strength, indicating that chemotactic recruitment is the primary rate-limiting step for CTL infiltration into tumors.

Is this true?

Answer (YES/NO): NO